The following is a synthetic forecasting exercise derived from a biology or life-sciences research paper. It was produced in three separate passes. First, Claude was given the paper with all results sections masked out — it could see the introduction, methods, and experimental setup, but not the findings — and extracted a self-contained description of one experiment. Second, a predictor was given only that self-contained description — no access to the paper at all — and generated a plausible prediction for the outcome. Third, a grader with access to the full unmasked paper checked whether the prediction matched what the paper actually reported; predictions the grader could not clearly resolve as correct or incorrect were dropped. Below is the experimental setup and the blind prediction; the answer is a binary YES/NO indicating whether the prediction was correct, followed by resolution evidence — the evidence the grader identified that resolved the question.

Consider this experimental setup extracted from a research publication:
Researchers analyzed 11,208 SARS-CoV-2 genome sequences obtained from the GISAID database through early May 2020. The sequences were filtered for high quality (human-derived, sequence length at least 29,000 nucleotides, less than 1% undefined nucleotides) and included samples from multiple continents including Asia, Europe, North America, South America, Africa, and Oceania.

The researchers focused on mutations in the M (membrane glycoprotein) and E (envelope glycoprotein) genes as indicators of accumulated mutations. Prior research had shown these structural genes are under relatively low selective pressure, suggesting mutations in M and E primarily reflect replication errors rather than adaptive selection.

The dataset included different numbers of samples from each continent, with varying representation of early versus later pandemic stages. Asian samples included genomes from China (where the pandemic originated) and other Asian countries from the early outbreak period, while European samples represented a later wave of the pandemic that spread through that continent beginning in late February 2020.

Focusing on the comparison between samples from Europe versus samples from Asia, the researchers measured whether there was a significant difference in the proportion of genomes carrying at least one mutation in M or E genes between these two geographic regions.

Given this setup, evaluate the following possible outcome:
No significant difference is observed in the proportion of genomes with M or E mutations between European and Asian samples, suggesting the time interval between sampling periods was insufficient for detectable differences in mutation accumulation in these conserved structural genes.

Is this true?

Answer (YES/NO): NO